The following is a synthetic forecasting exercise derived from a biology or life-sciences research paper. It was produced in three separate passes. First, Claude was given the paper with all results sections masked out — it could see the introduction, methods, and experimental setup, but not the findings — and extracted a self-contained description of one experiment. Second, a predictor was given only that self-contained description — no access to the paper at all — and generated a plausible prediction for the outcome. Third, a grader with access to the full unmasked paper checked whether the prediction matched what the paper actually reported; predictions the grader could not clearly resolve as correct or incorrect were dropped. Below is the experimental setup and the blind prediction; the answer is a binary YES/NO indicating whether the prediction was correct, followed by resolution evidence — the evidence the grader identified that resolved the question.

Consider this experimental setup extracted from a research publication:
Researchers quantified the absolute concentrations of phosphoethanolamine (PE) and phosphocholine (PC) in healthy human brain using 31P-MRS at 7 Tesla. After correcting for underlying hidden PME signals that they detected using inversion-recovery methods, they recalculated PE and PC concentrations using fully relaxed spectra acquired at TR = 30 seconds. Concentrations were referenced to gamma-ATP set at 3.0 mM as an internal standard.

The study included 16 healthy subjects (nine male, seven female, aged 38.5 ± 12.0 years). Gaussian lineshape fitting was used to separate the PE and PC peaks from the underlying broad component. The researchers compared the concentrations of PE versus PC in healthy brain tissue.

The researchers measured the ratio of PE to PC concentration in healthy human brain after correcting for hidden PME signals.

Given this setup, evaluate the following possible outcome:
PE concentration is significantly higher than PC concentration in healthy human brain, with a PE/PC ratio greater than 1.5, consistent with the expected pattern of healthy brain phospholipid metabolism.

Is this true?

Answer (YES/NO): YES